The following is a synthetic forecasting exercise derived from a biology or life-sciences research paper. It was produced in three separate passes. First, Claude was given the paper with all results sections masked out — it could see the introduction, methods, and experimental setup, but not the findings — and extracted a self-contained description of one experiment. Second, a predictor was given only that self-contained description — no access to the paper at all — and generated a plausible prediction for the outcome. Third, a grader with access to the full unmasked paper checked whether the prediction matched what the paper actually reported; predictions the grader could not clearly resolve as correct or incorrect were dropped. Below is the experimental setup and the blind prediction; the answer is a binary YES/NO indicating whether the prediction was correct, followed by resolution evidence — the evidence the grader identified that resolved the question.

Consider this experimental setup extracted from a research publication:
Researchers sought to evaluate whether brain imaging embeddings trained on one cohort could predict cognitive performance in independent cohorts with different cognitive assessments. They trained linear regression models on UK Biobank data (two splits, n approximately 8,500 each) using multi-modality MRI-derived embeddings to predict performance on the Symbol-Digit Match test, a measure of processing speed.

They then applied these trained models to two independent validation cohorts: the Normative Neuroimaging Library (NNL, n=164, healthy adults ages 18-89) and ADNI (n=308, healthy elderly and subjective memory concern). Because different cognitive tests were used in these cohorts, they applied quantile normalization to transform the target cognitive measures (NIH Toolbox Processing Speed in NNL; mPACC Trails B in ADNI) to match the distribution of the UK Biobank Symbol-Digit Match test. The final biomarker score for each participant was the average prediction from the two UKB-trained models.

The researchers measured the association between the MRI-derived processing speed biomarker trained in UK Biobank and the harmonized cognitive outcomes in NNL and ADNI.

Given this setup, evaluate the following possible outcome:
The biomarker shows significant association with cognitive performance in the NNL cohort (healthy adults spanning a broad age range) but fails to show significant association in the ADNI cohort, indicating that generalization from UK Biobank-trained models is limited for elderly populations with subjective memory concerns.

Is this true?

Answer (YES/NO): NO